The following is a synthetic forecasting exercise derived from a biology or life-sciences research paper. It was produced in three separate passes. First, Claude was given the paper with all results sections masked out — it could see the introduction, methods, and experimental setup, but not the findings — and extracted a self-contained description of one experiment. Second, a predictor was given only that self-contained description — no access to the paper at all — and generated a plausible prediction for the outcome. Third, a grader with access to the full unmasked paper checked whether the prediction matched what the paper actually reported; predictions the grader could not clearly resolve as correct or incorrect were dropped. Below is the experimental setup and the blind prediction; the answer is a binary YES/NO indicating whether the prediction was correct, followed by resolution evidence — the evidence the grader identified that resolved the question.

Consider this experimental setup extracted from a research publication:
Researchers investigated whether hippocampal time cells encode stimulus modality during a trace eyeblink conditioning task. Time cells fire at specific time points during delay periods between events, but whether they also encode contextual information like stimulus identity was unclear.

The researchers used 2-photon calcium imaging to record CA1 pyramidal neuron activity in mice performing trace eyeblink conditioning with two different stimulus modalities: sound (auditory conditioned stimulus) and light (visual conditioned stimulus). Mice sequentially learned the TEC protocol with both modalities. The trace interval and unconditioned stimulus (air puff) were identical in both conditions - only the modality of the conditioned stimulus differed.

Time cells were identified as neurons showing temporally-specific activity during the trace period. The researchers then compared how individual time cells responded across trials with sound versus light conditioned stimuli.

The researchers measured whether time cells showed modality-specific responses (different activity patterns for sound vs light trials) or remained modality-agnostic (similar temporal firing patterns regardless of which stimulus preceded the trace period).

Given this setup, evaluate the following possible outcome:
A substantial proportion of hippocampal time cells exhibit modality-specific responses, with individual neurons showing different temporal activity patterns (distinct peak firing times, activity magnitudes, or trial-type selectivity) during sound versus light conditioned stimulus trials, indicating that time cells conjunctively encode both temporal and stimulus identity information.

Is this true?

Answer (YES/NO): YES